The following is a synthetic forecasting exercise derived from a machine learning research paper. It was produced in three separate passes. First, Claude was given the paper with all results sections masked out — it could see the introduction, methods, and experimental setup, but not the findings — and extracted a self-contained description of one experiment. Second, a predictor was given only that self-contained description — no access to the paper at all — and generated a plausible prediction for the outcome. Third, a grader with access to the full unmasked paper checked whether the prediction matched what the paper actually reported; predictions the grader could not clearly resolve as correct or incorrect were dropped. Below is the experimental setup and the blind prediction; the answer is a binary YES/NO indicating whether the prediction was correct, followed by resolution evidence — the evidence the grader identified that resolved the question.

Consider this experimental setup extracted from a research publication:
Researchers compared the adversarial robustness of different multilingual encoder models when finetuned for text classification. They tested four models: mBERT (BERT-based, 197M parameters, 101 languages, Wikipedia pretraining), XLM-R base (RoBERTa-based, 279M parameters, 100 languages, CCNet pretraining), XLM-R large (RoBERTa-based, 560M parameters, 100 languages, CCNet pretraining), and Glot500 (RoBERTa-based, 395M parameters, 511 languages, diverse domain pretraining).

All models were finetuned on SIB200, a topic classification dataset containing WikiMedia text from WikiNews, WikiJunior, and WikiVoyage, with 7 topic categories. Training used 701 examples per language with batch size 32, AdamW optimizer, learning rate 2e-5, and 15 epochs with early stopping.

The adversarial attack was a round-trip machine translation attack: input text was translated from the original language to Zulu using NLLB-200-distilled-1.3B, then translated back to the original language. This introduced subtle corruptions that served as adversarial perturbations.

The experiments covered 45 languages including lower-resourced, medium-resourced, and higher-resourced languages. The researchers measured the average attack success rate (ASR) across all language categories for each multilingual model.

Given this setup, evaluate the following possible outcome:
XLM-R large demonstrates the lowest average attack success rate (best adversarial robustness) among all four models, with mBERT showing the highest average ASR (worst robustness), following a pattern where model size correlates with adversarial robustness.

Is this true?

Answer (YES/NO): NO